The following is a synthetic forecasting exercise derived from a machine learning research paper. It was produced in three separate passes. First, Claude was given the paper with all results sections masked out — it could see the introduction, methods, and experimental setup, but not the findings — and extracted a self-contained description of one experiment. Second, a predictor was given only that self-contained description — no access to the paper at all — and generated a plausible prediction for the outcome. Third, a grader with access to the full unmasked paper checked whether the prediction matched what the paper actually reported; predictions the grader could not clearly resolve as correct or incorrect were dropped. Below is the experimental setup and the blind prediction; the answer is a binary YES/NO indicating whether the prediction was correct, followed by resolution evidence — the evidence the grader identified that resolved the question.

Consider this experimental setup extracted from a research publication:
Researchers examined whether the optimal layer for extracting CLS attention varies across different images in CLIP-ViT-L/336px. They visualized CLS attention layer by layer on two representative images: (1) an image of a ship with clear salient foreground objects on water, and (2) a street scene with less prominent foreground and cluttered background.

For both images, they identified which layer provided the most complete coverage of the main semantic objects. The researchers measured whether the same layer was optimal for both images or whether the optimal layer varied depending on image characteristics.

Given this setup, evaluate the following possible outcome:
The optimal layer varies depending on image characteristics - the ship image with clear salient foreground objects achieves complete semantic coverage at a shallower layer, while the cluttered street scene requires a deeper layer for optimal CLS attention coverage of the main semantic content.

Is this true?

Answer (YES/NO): YES